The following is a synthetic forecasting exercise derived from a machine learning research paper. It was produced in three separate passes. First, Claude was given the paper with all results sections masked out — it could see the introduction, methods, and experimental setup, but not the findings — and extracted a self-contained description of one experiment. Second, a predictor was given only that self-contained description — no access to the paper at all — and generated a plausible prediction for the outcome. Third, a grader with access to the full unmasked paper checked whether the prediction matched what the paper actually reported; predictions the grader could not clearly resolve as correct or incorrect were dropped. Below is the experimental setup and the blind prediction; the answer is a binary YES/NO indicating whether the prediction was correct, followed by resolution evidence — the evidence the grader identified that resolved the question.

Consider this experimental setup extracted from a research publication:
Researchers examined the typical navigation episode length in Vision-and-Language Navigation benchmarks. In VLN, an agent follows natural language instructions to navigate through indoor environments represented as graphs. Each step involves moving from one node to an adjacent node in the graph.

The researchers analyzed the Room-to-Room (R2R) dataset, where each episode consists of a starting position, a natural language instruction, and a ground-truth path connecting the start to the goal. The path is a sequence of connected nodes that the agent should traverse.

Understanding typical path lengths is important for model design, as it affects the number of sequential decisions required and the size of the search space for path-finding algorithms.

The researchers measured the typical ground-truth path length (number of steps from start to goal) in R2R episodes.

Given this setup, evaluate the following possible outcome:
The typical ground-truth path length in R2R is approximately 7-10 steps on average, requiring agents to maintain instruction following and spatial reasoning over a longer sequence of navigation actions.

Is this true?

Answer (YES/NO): NO